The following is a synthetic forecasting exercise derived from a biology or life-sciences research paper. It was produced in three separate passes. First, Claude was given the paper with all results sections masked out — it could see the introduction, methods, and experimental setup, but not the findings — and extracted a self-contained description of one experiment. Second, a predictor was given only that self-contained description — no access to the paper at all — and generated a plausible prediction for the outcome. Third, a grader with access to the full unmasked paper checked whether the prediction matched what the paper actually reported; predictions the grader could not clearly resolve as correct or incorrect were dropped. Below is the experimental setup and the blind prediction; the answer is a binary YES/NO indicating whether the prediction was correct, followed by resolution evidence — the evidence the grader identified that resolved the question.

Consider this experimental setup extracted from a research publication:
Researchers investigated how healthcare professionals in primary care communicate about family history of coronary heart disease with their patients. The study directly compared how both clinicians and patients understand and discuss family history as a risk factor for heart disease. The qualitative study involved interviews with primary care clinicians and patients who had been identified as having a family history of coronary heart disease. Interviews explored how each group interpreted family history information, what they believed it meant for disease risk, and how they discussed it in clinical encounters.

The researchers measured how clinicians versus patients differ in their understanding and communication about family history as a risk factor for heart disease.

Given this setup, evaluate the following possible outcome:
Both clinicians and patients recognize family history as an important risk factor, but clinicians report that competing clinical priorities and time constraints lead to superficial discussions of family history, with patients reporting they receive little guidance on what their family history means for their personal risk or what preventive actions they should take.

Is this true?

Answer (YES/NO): NO